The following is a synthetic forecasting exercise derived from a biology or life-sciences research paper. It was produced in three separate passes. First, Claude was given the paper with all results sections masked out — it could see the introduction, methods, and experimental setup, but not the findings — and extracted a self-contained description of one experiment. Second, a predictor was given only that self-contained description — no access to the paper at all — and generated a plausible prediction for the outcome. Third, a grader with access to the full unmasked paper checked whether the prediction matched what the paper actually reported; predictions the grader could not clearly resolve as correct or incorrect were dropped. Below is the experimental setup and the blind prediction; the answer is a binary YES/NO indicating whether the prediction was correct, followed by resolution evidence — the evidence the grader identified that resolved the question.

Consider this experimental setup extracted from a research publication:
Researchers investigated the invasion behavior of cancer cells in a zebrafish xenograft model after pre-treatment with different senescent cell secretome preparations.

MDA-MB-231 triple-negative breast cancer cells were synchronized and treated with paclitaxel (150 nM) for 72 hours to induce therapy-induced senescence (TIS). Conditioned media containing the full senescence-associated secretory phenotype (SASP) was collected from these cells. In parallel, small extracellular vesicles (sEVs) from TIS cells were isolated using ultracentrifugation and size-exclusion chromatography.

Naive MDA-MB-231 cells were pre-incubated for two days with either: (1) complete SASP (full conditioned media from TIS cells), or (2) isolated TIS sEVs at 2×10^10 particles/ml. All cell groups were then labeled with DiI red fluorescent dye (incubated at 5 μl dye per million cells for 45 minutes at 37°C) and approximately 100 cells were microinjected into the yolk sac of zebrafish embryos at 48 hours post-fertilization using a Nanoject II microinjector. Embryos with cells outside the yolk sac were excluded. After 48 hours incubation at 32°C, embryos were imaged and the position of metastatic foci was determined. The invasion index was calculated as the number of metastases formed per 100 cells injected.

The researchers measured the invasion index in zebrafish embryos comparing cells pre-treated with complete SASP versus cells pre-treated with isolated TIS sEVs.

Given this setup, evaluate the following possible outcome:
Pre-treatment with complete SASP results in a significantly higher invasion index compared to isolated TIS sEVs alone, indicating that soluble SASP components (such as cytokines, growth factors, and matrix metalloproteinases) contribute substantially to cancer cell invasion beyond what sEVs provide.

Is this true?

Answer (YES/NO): NO